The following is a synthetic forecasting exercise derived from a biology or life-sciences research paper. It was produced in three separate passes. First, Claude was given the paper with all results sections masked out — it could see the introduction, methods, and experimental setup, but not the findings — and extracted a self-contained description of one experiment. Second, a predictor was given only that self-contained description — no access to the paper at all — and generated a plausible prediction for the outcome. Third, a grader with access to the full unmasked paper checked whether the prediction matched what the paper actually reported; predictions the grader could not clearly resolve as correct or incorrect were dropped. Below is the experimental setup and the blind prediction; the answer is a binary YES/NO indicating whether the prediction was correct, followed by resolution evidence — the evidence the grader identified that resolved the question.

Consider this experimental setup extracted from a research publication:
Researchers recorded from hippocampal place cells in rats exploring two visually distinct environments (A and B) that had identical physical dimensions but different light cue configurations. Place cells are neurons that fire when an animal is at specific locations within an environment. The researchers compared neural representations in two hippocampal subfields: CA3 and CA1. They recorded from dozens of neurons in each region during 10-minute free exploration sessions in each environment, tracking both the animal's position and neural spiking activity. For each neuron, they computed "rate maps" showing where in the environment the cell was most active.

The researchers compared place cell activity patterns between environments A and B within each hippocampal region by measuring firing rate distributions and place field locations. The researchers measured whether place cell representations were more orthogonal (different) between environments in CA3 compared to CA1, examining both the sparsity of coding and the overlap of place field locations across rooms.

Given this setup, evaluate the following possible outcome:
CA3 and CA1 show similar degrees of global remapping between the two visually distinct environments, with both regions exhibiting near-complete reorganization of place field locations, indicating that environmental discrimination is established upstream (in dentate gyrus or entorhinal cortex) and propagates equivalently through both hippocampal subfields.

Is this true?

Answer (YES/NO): NO